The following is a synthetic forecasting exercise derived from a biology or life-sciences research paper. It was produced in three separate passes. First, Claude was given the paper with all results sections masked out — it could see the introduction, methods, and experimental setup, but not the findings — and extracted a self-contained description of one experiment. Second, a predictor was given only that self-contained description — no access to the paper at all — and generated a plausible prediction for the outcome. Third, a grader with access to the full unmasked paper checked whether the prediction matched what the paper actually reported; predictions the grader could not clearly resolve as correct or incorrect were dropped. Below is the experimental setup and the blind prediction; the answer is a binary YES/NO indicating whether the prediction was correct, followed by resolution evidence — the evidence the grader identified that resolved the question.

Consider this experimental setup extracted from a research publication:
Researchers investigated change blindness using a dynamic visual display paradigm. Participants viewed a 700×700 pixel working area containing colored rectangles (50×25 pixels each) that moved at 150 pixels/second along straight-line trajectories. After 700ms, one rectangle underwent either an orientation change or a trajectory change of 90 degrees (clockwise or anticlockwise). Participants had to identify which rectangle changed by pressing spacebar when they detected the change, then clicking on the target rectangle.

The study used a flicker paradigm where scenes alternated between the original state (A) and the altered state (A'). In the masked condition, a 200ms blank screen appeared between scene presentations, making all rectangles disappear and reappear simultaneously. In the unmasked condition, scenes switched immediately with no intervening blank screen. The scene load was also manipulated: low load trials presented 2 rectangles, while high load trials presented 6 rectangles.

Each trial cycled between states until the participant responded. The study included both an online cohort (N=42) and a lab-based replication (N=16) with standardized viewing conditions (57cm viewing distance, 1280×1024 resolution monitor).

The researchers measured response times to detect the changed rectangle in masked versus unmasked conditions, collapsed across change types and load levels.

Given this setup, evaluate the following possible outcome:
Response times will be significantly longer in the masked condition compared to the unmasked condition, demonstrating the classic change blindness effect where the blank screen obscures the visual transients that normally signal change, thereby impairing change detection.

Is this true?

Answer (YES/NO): YES